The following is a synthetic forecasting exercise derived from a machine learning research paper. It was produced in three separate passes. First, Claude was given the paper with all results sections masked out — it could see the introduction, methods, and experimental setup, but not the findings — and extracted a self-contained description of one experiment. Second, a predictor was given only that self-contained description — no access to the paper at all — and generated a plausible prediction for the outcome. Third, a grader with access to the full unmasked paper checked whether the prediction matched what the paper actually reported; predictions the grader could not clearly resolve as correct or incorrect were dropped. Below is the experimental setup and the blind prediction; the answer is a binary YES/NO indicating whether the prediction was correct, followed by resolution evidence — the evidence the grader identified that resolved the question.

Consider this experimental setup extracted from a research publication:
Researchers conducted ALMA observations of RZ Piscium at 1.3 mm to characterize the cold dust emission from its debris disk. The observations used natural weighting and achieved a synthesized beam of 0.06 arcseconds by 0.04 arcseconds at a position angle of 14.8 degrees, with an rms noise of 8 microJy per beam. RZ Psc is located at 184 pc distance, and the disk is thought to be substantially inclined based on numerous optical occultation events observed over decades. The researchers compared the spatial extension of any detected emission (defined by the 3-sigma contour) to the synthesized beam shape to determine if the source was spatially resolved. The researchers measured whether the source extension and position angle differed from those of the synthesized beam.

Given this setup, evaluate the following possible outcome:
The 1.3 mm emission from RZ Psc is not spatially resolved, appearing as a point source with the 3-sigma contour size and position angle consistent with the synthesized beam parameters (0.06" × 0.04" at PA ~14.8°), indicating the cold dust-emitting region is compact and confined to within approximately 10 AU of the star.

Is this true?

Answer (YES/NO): NO